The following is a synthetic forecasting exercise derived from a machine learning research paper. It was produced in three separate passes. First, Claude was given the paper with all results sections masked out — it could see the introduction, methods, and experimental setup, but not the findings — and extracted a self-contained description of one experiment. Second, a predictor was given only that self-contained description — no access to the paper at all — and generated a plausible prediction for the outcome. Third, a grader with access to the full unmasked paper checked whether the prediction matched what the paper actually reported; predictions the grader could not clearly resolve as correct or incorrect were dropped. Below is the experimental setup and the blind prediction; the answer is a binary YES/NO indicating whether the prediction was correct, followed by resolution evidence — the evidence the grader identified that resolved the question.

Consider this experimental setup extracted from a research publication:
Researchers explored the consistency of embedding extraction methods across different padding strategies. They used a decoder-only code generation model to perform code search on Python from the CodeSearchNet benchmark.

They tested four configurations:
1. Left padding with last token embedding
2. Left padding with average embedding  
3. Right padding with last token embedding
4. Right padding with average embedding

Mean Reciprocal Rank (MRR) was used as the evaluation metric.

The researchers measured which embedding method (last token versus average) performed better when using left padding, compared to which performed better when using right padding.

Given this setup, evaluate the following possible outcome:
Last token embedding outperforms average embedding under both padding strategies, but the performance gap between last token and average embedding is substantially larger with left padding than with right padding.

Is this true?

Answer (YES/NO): NO